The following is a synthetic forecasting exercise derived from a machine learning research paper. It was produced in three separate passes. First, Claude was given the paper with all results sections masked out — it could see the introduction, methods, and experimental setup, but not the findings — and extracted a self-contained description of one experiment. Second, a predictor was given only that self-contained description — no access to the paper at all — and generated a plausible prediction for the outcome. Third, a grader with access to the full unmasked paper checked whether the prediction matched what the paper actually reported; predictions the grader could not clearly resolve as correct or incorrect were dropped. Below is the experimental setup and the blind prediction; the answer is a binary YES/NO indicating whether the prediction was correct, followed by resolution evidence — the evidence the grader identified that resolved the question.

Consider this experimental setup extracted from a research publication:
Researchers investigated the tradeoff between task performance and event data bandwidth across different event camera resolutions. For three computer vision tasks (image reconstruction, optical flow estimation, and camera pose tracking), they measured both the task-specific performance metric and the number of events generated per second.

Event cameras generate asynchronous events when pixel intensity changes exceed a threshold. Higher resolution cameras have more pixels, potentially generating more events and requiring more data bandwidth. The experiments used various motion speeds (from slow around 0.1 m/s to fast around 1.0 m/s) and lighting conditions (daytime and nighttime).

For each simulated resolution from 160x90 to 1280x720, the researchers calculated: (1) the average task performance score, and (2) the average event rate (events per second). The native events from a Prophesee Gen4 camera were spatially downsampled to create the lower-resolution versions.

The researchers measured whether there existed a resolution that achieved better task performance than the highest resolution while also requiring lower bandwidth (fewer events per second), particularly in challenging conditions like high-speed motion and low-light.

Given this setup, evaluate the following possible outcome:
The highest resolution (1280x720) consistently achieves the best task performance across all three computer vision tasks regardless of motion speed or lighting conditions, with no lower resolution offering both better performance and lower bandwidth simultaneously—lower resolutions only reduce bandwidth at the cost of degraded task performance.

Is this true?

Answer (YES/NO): NO